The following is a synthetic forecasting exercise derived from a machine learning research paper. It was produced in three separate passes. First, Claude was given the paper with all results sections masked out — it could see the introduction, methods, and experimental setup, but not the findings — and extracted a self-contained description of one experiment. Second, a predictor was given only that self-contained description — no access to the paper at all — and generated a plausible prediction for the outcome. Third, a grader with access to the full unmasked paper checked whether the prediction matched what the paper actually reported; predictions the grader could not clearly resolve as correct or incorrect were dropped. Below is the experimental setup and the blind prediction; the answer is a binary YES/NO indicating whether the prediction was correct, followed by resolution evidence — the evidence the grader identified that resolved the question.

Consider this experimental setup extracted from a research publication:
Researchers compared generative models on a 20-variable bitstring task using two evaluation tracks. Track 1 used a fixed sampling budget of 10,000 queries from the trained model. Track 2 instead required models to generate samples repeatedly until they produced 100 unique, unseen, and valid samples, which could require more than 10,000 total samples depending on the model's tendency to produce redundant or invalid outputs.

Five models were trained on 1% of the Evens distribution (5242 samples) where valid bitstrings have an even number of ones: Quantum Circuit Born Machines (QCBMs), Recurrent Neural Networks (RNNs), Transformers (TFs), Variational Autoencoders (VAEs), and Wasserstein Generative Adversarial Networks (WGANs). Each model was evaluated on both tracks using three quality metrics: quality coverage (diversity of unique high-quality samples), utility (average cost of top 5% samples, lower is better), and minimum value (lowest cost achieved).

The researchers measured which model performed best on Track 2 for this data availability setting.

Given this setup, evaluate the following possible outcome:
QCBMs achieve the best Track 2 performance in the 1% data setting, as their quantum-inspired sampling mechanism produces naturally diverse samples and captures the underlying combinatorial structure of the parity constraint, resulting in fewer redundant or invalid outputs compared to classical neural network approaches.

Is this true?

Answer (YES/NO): NO